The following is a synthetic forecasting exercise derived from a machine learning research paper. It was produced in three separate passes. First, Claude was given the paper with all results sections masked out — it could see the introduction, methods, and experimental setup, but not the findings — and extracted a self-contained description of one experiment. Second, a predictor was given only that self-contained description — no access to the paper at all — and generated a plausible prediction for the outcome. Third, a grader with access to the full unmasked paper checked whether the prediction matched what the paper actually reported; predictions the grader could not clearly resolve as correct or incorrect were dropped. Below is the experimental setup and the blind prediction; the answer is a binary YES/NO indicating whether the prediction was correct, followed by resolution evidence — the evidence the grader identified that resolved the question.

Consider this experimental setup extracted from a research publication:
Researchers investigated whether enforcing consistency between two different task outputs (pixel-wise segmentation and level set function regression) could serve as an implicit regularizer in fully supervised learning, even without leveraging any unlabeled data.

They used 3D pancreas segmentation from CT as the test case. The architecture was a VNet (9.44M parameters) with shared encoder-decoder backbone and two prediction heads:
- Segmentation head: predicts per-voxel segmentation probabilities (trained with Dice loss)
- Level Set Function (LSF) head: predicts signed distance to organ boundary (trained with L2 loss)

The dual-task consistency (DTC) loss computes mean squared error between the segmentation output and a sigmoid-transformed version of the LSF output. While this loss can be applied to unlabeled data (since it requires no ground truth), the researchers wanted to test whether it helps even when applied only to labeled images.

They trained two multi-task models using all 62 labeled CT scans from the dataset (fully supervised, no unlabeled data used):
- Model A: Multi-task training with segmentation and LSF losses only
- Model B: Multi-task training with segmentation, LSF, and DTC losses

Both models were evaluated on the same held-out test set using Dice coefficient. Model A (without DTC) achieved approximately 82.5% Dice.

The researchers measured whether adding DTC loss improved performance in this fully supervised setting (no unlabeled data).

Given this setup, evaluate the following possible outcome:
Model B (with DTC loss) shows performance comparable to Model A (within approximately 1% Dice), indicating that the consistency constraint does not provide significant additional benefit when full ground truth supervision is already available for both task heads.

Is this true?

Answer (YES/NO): NO